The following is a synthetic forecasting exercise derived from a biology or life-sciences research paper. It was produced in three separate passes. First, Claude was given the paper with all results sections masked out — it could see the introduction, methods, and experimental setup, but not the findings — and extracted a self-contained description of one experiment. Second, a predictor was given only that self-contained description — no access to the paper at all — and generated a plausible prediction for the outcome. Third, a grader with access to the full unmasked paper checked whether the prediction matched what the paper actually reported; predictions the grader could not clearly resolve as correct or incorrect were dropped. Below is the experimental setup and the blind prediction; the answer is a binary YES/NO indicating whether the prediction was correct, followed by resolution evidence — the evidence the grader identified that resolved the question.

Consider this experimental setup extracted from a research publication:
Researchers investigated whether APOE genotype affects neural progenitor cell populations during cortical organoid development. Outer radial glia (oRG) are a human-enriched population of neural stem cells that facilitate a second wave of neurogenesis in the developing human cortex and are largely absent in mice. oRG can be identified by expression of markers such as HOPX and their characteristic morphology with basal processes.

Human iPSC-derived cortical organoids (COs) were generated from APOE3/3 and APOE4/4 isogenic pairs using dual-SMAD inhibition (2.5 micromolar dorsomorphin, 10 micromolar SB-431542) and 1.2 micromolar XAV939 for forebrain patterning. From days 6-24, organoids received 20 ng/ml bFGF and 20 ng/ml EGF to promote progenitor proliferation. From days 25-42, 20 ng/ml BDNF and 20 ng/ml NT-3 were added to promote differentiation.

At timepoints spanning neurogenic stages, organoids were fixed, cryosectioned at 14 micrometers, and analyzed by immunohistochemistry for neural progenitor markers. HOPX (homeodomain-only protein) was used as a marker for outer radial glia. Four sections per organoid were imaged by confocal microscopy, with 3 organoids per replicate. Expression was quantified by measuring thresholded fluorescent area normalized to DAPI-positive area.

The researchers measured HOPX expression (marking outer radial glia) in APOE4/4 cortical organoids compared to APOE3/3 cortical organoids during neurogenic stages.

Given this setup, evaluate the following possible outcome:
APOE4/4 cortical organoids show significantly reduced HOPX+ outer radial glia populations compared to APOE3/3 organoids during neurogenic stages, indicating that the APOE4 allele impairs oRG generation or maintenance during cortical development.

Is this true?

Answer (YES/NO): NO